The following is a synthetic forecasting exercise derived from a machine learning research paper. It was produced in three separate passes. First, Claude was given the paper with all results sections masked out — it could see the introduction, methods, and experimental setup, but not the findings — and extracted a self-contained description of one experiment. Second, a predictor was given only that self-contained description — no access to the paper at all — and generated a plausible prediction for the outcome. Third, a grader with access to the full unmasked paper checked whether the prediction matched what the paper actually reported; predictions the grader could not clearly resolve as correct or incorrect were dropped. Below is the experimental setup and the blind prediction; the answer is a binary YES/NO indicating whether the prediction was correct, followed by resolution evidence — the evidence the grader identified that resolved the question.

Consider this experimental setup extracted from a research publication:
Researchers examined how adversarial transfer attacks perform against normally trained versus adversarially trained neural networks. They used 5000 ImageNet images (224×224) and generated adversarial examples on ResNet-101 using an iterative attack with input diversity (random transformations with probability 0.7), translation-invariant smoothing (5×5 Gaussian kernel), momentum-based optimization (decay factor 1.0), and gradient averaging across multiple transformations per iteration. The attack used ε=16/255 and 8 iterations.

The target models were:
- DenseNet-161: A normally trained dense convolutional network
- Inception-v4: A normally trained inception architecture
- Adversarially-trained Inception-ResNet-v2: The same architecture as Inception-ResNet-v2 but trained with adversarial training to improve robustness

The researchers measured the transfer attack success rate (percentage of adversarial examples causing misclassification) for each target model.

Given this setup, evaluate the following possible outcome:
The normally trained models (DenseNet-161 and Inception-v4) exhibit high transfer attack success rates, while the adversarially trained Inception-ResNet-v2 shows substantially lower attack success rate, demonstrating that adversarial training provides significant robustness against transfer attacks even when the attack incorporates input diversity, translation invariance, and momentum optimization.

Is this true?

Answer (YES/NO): YES